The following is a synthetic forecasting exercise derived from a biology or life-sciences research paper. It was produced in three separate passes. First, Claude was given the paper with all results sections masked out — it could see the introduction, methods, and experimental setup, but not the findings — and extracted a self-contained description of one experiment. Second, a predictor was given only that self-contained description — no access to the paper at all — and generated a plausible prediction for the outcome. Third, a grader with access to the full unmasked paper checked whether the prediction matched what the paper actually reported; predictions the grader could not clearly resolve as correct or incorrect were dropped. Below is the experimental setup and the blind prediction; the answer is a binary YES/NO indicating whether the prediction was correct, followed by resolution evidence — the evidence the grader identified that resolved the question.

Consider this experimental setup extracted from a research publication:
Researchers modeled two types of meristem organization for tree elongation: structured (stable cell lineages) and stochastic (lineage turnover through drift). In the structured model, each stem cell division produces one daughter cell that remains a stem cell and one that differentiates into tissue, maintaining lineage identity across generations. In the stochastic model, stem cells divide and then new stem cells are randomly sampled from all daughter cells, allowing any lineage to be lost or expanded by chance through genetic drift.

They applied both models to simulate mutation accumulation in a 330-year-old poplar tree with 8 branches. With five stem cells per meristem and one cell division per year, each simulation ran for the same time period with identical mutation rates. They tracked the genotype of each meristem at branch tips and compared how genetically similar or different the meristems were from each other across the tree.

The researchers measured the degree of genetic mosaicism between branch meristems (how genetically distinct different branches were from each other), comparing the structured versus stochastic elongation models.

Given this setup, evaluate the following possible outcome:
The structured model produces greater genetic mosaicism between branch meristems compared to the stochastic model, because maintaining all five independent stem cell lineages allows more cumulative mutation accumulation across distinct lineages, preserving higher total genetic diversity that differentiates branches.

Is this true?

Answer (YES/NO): NO